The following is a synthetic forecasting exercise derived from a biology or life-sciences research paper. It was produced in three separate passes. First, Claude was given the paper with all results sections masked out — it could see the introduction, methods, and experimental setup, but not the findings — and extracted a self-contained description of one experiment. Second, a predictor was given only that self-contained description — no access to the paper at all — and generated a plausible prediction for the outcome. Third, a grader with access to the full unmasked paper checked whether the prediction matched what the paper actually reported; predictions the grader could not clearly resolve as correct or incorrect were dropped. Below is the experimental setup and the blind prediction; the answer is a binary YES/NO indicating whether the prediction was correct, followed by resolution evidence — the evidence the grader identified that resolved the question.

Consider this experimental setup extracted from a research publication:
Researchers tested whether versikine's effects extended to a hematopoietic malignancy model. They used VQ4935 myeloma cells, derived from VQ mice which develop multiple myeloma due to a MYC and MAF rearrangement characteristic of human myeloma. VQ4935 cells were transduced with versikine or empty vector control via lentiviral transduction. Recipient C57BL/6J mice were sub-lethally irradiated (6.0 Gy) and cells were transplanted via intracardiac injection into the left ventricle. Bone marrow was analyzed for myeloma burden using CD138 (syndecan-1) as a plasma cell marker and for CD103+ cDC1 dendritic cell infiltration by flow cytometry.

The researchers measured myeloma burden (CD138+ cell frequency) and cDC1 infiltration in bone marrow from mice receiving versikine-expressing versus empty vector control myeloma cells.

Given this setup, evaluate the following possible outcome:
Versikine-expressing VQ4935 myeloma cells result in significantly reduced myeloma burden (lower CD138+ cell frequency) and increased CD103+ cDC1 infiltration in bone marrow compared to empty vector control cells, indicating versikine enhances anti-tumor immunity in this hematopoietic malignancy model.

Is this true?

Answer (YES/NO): NO